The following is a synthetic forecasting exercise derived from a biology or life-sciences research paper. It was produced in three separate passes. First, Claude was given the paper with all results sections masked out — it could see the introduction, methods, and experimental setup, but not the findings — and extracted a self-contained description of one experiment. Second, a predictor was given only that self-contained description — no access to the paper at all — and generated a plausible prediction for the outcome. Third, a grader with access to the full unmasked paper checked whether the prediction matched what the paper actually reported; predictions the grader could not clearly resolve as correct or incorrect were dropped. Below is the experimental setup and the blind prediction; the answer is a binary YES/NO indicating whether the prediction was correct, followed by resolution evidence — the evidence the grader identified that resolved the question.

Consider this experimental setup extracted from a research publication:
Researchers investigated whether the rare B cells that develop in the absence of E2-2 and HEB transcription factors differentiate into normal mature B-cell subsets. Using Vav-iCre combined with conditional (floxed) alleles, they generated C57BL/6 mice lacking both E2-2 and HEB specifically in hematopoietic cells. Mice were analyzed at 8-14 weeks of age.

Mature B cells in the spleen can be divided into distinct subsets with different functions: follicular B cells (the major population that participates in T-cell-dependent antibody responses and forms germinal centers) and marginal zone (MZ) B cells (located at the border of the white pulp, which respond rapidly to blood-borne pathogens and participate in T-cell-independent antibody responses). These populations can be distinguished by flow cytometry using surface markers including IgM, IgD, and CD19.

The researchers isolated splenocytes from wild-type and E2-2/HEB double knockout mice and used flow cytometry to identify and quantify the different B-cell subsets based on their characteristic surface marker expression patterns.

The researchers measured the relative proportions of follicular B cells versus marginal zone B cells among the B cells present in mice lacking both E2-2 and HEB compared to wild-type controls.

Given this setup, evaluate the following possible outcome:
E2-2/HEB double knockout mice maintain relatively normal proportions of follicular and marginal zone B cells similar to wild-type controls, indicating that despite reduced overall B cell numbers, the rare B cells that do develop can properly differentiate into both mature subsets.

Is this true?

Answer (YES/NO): NO